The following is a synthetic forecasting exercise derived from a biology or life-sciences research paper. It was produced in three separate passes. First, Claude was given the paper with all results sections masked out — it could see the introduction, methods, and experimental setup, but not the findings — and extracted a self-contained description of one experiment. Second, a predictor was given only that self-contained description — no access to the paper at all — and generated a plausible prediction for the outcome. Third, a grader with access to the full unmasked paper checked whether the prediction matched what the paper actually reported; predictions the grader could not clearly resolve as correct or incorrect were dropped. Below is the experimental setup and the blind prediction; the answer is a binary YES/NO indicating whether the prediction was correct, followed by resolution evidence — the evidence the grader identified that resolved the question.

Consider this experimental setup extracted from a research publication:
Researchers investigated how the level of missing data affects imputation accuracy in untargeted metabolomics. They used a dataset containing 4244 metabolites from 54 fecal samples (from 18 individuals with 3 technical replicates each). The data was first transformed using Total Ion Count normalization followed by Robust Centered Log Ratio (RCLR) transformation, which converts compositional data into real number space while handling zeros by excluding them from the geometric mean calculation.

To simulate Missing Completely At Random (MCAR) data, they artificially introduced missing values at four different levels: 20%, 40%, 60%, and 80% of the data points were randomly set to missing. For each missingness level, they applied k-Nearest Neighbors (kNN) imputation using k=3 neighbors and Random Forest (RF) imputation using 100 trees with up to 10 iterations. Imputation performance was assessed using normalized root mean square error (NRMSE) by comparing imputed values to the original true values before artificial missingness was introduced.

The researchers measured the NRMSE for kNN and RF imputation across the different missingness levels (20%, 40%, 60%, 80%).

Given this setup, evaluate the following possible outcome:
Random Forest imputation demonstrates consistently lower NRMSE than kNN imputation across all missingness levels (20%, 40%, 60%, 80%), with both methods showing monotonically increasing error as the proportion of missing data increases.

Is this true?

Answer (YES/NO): YES